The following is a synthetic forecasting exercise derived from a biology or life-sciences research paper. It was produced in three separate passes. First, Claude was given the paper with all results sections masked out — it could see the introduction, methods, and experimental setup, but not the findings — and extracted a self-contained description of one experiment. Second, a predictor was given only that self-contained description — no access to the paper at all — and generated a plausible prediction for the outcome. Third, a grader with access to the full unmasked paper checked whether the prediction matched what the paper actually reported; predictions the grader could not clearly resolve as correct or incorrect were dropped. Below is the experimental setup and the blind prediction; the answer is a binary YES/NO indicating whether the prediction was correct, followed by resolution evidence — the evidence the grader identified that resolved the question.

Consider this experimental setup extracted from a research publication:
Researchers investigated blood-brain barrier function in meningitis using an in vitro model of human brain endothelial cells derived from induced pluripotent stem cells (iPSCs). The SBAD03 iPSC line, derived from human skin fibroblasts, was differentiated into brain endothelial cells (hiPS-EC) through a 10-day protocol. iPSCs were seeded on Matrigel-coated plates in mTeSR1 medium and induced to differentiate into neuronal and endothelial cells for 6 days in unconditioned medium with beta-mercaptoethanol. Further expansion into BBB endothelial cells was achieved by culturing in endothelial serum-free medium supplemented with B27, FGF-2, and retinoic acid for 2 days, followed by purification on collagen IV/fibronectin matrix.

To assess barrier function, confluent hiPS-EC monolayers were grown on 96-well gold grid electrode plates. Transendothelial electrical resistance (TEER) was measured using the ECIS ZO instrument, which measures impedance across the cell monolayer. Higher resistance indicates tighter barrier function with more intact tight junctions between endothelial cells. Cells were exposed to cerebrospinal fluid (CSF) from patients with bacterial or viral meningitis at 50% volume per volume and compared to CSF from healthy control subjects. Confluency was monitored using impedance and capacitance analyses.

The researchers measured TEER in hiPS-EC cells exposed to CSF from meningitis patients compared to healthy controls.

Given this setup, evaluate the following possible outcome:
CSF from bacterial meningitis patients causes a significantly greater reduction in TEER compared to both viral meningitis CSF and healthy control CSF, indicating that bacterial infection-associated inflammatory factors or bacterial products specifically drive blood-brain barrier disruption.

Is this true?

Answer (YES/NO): NO